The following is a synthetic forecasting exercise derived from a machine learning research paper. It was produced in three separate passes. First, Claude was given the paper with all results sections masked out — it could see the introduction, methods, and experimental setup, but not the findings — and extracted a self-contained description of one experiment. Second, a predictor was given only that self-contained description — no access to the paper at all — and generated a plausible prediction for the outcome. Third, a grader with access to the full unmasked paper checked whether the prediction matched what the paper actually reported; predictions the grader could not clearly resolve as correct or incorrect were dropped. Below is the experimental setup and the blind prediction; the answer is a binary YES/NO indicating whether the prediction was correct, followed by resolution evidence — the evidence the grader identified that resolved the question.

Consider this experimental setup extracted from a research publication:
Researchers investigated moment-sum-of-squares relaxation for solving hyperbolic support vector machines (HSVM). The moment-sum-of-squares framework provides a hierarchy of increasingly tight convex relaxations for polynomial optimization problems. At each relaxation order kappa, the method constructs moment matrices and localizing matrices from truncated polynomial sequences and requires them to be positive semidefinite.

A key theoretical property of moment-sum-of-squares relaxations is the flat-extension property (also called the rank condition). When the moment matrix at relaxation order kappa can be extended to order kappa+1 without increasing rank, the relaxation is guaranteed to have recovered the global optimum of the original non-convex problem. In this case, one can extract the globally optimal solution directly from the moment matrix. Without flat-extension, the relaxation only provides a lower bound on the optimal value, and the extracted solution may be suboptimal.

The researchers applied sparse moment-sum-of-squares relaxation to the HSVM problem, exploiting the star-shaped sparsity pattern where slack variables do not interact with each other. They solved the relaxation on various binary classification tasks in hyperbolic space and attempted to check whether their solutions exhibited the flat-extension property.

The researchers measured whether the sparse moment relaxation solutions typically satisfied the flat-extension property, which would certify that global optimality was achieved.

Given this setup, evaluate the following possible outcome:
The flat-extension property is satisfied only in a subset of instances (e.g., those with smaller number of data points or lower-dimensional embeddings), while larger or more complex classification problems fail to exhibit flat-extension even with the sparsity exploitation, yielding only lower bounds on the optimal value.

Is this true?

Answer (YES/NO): NO